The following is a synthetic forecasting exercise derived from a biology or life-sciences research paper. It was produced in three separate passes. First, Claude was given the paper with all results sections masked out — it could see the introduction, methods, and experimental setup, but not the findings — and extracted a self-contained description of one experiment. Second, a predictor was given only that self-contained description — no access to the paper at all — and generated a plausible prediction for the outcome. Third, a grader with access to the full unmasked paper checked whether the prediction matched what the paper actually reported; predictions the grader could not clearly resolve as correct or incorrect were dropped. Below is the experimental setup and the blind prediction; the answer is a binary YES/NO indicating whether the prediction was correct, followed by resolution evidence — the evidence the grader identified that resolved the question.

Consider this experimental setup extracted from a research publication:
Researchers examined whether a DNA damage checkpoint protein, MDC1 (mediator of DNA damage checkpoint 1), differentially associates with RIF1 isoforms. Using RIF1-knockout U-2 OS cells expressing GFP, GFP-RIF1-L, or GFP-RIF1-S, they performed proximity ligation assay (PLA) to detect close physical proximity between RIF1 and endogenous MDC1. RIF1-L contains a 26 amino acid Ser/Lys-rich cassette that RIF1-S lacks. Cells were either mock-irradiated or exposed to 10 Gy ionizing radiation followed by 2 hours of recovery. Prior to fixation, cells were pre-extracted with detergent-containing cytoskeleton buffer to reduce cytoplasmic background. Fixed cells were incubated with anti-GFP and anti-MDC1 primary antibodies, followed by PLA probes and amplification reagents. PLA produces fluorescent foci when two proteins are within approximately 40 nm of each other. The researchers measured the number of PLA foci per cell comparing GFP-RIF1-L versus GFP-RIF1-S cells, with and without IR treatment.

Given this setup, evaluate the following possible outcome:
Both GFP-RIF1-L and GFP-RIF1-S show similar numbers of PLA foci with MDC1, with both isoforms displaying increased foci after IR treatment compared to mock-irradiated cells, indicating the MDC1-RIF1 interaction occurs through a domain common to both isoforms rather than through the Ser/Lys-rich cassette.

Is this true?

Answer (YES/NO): NO